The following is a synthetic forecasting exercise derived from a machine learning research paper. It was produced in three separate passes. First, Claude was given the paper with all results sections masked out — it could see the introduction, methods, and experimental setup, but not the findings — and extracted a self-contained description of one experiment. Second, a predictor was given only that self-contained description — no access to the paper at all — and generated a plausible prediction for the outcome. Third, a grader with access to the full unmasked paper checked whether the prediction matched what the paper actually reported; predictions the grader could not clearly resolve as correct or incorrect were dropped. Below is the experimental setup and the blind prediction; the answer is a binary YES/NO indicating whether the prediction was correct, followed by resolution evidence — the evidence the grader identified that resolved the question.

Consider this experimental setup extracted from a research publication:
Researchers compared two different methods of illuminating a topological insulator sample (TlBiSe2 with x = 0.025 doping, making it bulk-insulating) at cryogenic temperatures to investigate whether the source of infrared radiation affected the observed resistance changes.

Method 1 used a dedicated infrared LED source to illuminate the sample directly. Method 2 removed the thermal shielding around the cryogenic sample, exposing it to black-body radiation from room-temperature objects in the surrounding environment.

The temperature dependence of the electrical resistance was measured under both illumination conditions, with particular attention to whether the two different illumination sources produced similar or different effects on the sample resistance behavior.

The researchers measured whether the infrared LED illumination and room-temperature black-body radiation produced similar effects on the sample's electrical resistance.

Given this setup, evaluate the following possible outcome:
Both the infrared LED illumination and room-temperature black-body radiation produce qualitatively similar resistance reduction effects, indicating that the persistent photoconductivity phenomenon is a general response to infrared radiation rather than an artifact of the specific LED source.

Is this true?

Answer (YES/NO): YES